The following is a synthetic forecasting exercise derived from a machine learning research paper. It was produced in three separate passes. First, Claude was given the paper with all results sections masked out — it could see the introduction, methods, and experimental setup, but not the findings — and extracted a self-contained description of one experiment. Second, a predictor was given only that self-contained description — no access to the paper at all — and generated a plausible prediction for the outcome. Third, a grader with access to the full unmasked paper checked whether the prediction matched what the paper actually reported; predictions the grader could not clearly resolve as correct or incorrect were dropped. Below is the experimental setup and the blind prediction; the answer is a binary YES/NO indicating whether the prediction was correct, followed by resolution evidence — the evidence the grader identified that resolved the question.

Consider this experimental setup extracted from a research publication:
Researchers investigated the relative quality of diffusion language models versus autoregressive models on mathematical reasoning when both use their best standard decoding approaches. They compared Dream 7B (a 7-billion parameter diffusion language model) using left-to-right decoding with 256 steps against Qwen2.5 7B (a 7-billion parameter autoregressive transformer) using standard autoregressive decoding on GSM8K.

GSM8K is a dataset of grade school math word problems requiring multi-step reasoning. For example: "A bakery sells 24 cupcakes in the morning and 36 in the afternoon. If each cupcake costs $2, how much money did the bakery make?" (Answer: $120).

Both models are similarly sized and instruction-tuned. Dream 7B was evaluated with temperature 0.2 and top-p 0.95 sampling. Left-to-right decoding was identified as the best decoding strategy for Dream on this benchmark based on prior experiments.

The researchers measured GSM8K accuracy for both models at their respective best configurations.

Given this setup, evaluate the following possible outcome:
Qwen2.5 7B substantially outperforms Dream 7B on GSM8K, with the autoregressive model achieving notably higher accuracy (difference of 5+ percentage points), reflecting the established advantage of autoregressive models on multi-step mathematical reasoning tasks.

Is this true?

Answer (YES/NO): NO